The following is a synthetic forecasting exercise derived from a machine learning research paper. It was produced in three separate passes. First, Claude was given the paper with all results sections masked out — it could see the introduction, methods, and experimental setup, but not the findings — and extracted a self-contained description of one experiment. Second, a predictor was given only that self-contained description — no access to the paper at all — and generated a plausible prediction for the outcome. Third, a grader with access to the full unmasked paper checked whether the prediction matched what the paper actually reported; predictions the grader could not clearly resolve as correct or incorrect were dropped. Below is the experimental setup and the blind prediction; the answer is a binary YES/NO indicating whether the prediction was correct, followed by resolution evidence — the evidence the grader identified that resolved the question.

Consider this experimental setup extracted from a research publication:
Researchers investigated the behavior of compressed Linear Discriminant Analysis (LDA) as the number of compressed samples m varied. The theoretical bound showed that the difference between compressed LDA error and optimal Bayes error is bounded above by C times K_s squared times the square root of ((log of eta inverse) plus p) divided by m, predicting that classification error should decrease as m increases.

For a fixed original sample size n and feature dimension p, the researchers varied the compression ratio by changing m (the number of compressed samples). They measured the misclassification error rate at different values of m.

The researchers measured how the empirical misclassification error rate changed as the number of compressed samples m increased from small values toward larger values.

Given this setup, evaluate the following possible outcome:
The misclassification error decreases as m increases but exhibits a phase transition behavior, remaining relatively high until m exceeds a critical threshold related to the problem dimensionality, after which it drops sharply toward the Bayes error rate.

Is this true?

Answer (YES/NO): NO